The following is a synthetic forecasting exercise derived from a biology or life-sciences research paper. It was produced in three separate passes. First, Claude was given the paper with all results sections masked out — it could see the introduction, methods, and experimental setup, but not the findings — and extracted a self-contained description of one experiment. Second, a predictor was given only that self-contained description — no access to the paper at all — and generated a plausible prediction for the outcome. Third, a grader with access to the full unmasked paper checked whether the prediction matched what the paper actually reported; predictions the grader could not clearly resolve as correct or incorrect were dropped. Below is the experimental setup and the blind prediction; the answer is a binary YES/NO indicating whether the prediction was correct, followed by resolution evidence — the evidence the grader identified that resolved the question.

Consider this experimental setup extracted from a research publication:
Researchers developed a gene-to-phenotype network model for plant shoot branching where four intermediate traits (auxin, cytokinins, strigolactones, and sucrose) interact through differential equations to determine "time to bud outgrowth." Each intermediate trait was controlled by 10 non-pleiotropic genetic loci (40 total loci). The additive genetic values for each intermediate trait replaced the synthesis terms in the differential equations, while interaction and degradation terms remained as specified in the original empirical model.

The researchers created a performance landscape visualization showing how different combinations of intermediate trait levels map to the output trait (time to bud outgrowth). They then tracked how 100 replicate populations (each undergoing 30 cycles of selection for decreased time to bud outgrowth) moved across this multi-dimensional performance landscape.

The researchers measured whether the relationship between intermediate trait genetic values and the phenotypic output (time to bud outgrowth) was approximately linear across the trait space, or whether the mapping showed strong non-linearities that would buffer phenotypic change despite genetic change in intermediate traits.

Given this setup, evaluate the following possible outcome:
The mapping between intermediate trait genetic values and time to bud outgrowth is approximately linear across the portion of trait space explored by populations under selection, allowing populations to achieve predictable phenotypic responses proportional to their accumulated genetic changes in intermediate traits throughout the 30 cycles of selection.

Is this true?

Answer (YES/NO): NO